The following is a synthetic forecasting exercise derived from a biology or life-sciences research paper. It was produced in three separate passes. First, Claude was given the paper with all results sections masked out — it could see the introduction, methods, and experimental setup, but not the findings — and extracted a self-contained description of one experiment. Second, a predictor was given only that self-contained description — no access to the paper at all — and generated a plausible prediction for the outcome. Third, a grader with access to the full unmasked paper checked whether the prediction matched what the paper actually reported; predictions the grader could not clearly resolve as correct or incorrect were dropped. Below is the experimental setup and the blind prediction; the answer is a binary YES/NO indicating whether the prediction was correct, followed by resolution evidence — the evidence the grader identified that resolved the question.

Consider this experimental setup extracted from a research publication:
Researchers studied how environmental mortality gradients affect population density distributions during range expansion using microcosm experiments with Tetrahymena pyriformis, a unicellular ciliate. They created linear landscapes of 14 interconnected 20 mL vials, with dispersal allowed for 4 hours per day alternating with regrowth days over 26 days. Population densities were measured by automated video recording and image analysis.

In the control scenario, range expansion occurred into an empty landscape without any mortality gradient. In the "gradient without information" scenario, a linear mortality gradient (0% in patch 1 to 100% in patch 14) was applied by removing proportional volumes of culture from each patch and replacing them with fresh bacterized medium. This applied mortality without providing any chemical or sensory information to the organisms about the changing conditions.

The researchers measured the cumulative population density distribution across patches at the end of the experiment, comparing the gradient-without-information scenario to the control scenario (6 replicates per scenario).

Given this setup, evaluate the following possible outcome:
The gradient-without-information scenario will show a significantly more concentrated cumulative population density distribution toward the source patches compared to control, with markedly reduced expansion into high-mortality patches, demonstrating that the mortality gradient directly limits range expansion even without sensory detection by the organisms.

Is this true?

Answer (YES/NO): NO